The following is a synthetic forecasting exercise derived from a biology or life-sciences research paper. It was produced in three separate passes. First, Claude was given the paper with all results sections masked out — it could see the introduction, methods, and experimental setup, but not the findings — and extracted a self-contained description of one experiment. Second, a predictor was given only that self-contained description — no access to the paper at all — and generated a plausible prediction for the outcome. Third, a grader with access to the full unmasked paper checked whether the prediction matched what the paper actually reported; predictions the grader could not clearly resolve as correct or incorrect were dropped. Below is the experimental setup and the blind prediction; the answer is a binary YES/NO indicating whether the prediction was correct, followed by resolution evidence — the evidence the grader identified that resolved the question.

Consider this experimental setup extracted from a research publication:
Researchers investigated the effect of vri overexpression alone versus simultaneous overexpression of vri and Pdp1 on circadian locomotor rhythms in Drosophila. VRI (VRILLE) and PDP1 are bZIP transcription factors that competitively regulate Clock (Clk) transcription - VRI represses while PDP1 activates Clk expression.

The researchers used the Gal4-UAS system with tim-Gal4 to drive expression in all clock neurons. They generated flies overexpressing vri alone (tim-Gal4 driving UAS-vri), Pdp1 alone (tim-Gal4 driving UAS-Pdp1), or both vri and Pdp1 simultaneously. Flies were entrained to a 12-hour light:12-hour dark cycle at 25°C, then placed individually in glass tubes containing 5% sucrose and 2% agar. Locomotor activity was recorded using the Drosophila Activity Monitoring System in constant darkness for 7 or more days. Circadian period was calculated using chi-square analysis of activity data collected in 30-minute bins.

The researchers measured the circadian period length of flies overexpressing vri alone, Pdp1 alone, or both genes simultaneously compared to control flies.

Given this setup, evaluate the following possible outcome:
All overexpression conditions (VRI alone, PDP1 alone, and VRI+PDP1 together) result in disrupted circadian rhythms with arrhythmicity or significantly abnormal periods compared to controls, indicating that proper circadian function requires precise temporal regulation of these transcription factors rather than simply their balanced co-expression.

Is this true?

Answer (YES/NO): NO